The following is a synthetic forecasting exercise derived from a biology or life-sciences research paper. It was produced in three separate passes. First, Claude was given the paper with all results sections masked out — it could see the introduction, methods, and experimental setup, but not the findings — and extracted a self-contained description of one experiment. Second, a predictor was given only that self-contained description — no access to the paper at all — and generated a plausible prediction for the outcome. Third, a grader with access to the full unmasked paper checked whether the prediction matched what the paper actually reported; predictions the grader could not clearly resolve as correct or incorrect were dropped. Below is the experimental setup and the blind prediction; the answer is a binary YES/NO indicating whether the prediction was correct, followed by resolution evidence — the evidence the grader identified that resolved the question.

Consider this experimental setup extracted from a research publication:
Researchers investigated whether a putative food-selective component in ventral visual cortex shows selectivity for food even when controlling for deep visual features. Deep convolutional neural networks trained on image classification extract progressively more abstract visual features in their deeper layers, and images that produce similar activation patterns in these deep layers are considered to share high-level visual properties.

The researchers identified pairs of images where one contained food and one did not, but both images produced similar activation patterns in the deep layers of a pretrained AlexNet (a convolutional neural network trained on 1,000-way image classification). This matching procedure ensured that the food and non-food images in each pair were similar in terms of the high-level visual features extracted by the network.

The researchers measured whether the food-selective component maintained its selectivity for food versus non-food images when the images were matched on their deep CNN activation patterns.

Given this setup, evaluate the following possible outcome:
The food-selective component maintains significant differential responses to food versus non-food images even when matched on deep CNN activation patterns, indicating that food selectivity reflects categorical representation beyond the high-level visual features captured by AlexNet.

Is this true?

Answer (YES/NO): YES